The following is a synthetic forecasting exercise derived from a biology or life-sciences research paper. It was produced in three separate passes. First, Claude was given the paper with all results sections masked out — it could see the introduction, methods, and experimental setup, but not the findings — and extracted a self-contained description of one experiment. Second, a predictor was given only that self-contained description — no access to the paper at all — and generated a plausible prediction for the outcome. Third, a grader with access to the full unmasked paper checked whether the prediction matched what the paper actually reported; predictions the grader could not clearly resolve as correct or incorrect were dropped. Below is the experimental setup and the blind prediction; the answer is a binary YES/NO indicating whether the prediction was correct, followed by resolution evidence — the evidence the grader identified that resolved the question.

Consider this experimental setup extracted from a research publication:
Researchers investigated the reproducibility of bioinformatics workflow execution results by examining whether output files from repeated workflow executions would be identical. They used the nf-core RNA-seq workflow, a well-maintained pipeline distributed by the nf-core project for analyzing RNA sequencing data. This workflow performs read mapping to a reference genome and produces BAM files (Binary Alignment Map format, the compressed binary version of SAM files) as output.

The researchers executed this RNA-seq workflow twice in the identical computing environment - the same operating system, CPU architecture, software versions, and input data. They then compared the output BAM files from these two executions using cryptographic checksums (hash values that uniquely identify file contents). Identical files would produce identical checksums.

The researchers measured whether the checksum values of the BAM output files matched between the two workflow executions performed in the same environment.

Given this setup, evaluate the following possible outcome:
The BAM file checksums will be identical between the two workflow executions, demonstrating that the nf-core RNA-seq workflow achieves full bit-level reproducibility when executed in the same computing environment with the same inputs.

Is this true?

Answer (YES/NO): NO